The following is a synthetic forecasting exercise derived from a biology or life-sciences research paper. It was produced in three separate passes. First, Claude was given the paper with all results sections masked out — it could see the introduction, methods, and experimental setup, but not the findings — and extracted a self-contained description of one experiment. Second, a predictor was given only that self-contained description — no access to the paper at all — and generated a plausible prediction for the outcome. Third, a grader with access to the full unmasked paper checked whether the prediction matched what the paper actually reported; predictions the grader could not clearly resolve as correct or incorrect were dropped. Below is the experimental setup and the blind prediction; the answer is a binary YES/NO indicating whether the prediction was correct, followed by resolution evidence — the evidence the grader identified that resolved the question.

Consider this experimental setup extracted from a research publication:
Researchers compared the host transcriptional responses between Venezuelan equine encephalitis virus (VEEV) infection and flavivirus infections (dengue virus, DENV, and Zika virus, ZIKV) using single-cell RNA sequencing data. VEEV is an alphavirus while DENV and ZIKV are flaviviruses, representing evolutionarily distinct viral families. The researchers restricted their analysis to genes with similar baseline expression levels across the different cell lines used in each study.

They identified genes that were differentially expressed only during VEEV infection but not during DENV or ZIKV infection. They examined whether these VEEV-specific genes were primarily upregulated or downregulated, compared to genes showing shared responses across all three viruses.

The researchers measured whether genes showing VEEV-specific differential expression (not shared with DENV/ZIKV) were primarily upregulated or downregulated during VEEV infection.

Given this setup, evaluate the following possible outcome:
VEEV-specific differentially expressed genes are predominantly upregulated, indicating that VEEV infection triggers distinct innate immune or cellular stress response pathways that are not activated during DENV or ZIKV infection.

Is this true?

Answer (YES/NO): NO